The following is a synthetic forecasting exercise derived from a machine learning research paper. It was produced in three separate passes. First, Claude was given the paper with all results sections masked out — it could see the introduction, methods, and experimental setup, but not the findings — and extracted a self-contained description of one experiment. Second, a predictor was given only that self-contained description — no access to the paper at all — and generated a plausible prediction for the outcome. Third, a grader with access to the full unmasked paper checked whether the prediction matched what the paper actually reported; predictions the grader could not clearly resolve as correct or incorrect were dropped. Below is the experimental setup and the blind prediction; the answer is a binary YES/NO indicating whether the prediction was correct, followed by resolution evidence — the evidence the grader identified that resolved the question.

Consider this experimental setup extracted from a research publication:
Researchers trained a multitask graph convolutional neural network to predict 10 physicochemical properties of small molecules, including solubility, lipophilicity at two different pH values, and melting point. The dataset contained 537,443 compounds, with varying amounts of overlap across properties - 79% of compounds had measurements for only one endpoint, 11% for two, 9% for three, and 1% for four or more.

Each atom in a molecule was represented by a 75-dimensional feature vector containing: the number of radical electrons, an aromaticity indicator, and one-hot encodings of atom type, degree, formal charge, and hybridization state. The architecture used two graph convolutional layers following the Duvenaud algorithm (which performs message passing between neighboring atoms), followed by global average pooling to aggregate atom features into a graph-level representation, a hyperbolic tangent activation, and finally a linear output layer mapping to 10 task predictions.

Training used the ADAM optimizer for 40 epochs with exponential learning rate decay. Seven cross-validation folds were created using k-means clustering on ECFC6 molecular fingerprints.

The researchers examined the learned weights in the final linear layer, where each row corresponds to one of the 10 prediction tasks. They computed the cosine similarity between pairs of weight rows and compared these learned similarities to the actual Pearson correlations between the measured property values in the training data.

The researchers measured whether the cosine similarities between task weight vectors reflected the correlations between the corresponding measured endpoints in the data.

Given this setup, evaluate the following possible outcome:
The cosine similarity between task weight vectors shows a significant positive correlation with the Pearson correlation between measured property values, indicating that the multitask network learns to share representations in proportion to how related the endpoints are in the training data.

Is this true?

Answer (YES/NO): YES